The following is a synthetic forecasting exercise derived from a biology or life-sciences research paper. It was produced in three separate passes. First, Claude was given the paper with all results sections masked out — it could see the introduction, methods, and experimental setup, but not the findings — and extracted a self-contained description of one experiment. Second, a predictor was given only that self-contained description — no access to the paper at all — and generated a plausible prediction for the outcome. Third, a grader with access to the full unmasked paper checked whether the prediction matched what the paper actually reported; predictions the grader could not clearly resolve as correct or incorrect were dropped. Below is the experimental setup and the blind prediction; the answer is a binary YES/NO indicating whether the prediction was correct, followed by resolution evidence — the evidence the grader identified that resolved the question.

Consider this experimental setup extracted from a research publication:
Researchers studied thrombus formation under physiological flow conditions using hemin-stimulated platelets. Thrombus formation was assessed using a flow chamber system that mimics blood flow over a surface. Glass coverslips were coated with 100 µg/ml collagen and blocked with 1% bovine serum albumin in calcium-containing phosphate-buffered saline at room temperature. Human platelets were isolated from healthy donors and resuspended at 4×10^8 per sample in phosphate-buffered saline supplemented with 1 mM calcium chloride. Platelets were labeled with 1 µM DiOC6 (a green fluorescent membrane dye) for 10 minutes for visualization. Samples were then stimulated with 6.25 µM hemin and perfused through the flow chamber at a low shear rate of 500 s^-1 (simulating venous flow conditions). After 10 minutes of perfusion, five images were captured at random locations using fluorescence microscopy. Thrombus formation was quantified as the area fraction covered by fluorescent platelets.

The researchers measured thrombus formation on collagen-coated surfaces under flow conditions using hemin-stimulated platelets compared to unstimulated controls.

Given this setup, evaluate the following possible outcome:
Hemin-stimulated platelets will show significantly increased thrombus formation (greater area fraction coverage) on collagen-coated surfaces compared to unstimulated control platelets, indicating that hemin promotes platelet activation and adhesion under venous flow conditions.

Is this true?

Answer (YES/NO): YES